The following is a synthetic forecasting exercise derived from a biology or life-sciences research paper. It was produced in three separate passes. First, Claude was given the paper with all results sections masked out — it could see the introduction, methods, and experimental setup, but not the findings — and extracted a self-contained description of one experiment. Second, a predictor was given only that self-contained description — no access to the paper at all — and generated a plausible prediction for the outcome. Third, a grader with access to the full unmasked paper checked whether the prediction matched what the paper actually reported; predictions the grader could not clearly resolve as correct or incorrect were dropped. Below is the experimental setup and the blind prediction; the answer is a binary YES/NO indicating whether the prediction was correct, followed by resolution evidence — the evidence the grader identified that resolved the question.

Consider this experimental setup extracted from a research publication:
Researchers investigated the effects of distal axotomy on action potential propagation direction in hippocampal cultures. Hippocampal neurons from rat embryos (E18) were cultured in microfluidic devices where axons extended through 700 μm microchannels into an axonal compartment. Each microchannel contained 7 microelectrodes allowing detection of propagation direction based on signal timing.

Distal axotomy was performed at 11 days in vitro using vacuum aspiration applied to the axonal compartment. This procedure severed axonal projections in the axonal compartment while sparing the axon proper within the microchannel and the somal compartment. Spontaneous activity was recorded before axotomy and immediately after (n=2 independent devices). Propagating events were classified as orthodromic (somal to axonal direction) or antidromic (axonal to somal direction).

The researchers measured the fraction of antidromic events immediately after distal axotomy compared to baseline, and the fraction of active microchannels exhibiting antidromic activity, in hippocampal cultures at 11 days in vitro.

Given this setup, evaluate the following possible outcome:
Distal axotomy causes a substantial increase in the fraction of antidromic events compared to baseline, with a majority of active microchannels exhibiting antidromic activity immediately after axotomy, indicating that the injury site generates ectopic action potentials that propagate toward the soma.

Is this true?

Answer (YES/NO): NO